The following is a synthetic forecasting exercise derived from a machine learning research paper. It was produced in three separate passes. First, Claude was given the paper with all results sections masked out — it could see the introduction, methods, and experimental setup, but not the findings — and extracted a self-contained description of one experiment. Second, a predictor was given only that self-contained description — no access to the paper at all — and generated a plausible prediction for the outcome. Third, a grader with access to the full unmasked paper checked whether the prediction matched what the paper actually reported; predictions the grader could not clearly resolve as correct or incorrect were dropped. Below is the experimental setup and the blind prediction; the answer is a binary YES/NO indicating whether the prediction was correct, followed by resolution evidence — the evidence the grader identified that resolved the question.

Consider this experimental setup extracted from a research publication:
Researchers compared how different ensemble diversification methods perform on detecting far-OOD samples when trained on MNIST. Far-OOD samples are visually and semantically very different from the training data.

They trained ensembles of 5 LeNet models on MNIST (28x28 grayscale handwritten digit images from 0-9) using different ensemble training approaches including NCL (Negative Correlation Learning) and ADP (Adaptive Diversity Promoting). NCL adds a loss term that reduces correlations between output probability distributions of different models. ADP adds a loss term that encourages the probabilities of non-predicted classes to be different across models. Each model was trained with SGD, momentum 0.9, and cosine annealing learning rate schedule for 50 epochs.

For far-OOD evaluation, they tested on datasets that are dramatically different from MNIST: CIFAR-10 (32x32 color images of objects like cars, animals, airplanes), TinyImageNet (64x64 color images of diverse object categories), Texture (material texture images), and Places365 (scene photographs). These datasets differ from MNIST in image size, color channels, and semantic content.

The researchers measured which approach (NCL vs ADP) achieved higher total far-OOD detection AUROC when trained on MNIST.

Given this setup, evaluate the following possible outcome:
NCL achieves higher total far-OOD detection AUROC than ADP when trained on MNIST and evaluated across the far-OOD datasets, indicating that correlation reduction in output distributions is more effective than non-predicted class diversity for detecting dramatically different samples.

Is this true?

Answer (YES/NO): NO